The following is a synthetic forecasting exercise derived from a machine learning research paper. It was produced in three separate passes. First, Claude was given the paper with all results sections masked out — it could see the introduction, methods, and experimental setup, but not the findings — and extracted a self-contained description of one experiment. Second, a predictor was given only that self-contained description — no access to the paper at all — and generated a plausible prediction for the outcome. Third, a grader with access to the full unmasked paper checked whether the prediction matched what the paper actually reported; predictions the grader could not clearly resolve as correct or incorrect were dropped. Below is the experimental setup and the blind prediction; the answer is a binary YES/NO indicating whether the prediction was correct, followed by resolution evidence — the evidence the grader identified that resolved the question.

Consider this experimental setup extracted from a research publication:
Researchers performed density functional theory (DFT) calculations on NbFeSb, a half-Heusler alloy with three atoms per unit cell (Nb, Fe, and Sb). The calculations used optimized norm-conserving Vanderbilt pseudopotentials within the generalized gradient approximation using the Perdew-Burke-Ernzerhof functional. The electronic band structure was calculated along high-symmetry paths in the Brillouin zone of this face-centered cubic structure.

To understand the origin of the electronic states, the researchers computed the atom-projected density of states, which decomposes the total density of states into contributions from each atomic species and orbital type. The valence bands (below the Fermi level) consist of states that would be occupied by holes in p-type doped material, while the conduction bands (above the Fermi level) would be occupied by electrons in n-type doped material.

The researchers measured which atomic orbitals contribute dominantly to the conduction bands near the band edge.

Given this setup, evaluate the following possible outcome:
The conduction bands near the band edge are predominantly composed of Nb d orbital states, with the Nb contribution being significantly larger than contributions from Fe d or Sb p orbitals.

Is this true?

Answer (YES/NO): YES